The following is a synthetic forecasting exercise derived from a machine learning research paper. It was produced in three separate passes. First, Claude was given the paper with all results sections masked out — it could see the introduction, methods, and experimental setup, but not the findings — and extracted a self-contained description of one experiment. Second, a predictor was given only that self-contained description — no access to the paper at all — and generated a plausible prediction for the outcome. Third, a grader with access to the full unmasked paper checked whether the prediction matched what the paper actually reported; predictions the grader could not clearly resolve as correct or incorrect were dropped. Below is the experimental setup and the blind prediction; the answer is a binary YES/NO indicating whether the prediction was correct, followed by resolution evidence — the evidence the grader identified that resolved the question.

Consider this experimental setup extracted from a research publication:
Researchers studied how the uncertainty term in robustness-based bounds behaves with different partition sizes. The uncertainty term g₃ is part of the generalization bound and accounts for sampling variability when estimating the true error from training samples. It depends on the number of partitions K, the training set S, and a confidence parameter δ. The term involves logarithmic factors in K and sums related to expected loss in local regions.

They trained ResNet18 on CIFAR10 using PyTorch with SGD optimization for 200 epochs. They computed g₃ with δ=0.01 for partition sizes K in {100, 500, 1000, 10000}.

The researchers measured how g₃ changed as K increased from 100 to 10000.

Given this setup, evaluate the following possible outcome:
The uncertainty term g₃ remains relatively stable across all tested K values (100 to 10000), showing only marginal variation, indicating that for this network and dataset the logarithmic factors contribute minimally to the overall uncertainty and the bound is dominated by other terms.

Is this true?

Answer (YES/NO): NO